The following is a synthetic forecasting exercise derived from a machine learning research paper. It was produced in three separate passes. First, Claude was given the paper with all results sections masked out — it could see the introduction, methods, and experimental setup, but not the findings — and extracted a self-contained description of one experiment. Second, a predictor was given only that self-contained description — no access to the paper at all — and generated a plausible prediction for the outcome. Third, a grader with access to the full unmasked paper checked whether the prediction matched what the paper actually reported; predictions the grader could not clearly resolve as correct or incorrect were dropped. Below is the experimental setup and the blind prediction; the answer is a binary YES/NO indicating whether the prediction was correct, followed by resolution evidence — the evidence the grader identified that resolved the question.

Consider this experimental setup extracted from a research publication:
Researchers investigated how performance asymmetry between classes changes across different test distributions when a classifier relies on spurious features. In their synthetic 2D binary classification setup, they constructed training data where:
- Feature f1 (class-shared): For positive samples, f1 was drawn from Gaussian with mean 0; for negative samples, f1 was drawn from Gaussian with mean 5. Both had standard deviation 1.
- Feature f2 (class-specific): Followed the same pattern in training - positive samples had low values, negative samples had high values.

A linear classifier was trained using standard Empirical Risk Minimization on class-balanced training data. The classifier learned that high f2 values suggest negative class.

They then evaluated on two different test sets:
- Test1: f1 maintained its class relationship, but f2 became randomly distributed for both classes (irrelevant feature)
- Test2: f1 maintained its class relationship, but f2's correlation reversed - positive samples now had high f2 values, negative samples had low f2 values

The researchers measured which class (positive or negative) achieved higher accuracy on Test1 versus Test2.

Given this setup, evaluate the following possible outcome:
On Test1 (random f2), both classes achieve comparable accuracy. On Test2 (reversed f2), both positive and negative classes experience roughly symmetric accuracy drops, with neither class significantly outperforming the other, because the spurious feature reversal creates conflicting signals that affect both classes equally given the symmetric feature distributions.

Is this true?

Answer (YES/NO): NO